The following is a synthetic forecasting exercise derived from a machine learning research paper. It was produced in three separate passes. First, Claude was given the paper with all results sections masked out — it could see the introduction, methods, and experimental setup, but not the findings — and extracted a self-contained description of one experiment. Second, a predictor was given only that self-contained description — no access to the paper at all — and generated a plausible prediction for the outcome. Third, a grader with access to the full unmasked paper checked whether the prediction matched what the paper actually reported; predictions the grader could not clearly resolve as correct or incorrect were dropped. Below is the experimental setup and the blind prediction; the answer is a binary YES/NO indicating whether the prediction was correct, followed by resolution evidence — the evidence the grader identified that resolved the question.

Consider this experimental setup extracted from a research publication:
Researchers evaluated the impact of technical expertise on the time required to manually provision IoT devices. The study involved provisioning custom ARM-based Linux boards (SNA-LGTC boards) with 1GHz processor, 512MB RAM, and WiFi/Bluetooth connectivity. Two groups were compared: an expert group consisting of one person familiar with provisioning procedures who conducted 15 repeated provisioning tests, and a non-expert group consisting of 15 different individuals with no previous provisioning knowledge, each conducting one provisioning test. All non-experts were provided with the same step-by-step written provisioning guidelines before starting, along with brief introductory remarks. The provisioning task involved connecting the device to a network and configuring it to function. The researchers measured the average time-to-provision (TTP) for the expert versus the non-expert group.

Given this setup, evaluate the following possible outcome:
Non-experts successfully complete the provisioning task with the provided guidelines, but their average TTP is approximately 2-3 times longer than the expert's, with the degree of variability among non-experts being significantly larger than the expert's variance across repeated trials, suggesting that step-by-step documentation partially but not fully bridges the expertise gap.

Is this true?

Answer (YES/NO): YES